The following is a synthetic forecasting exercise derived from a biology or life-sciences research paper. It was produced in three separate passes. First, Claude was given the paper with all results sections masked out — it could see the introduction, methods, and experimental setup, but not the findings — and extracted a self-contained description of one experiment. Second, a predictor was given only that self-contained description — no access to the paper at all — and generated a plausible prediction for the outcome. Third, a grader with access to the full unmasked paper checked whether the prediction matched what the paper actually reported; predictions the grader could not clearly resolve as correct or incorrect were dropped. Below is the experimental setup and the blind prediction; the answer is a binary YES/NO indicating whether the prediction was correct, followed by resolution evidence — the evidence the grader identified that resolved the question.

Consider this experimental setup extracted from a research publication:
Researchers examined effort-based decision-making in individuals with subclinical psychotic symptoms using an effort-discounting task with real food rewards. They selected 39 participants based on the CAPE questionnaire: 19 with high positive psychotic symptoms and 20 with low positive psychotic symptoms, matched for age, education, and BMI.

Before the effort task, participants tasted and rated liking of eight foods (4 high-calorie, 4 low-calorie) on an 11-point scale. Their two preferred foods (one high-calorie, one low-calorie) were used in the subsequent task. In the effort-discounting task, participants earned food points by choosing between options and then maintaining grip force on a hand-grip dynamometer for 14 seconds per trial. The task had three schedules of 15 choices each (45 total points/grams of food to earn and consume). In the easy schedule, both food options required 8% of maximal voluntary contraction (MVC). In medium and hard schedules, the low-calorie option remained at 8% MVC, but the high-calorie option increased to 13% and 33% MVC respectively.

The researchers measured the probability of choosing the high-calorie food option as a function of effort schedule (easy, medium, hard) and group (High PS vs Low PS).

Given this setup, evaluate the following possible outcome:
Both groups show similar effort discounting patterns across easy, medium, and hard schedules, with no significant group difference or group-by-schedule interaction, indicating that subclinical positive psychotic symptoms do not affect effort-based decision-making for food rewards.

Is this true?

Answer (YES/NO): NO